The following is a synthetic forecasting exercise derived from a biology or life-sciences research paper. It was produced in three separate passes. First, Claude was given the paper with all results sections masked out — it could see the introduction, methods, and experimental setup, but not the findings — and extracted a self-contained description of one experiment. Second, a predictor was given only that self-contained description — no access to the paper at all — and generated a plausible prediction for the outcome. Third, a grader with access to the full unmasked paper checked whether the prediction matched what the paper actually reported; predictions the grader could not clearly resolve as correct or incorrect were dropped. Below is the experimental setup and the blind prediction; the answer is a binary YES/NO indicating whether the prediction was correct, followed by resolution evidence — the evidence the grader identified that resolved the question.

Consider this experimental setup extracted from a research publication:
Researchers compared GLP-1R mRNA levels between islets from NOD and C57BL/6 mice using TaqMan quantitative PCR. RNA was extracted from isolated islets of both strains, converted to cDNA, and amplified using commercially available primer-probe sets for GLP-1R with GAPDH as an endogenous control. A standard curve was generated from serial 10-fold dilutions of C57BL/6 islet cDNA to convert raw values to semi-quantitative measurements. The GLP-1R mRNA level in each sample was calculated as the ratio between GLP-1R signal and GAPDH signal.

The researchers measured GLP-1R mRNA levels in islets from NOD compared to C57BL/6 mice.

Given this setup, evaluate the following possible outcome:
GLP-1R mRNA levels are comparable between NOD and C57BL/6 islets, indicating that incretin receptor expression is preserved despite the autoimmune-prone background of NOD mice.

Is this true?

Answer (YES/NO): YES